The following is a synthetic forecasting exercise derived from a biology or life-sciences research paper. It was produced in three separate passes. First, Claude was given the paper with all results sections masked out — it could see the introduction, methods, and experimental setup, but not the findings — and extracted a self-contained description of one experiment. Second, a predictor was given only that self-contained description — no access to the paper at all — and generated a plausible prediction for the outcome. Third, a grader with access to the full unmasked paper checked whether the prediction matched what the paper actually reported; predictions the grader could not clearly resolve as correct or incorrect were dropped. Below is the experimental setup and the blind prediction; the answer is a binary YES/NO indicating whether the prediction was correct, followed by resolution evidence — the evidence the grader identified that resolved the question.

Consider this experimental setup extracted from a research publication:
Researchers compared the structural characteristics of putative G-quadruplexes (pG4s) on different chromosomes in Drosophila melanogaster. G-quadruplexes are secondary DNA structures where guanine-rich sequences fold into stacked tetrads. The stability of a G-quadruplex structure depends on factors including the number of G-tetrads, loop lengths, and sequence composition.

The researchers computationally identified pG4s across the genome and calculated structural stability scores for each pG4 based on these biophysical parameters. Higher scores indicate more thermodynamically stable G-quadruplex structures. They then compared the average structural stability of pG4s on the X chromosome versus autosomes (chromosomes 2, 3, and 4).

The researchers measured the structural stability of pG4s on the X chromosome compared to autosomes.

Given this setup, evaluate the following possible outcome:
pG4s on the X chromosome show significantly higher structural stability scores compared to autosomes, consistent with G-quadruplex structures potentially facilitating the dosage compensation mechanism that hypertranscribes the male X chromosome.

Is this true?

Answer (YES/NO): YES